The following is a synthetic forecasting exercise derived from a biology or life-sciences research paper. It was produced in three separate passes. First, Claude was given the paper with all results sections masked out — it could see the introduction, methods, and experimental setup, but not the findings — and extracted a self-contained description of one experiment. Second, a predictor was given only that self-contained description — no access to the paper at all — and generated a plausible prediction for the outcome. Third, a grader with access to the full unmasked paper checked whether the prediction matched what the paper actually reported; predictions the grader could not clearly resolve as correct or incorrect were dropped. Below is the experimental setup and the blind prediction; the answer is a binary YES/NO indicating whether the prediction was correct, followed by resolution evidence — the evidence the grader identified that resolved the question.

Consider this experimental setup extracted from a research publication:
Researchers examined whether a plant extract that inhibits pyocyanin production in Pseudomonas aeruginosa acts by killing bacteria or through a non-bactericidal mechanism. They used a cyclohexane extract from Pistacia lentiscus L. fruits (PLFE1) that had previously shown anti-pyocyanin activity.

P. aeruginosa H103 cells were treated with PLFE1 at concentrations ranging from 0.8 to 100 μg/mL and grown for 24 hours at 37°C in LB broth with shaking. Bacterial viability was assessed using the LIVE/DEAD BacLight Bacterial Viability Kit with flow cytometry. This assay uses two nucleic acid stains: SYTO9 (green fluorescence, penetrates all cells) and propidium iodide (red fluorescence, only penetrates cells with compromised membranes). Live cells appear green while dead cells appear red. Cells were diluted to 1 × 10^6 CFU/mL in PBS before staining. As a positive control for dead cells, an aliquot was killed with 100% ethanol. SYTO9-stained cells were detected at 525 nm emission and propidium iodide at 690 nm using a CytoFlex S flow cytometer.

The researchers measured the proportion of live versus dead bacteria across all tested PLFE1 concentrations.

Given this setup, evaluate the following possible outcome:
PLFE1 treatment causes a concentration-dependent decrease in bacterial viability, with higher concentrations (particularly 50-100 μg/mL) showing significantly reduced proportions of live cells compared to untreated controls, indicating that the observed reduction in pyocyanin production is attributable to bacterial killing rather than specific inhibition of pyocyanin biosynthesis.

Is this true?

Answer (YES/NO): NO